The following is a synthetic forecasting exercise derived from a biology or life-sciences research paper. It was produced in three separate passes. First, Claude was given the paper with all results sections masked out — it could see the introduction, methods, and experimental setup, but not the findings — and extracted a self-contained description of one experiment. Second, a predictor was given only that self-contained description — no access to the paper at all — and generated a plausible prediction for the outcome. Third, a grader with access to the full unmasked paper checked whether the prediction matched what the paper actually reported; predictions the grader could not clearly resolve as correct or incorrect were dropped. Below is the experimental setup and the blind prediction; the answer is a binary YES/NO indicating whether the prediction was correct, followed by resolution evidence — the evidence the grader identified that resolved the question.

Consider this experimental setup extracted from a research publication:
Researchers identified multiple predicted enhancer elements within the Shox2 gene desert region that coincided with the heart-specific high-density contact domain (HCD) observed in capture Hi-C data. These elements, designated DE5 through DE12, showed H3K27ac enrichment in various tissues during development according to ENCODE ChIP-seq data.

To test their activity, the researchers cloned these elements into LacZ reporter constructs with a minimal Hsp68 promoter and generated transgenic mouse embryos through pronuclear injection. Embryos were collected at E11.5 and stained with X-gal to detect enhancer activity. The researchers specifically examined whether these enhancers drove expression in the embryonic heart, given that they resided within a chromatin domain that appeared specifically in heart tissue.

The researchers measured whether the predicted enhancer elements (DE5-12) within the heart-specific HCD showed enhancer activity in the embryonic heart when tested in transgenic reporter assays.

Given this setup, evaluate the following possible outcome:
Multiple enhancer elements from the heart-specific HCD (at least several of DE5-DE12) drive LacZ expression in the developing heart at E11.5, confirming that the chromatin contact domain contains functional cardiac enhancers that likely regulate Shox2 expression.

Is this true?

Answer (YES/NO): NO